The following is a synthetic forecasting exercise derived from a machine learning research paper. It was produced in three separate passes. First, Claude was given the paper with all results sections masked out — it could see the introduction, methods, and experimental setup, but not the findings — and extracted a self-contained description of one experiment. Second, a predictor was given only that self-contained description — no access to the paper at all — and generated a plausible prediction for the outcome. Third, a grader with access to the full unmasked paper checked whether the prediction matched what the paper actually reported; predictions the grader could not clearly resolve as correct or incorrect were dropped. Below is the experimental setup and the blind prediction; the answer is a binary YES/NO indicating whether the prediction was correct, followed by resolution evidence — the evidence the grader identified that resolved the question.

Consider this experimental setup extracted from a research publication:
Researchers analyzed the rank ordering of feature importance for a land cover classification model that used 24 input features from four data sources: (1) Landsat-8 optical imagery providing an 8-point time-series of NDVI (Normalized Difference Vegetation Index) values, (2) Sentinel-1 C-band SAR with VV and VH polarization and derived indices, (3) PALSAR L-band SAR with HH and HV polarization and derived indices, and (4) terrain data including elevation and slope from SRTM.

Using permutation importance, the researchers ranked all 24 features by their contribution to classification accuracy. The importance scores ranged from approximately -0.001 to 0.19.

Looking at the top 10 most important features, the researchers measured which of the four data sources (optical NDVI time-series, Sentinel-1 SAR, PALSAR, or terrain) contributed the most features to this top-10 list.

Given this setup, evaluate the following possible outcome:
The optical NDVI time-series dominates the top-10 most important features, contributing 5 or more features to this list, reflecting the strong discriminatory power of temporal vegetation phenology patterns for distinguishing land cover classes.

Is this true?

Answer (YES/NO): YES